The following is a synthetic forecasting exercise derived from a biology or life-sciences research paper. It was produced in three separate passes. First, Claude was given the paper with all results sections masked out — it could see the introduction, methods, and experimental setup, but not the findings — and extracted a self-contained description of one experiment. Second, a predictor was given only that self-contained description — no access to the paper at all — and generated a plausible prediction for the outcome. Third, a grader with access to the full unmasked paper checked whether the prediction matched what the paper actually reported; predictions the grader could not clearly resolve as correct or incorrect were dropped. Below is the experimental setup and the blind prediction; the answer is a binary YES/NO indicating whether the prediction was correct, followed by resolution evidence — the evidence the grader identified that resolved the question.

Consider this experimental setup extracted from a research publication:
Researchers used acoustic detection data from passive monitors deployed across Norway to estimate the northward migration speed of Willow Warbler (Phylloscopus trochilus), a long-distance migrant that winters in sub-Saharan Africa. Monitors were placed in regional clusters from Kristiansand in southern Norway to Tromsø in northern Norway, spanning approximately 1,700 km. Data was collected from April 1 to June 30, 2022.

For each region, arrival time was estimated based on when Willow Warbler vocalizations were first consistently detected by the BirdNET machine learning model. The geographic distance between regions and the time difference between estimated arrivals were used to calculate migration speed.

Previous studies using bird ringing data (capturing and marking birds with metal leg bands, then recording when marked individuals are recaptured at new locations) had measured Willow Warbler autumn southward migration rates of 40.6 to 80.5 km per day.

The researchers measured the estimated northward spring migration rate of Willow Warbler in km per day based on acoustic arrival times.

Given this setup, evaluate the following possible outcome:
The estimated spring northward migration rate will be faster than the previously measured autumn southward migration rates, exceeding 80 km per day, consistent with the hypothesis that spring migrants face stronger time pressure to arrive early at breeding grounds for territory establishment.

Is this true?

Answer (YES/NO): NO